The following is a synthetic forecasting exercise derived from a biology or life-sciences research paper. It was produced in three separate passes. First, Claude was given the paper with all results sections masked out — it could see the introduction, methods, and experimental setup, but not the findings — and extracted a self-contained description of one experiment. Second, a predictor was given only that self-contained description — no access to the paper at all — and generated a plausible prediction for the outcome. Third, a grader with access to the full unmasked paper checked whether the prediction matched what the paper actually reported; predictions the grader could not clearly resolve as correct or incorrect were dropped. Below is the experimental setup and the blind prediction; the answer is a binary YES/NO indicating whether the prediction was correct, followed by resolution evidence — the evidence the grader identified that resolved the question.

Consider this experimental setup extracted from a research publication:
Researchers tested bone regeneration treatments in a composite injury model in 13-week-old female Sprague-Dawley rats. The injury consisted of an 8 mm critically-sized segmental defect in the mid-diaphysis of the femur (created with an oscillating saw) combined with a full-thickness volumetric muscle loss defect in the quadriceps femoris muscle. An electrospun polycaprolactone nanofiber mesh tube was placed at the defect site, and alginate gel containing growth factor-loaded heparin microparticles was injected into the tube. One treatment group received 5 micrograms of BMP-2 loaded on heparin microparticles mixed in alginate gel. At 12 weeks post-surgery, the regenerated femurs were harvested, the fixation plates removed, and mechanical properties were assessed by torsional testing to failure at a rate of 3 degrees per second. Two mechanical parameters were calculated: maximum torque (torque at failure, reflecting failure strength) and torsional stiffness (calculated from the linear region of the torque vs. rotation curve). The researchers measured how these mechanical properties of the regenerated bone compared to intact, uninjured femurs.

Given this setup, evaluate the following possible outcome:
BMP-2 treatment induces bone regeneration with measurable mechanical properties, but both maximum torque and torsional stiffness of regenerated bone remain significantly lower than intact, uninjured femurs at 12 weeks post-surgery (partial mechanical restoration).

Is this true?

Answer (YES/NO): NO